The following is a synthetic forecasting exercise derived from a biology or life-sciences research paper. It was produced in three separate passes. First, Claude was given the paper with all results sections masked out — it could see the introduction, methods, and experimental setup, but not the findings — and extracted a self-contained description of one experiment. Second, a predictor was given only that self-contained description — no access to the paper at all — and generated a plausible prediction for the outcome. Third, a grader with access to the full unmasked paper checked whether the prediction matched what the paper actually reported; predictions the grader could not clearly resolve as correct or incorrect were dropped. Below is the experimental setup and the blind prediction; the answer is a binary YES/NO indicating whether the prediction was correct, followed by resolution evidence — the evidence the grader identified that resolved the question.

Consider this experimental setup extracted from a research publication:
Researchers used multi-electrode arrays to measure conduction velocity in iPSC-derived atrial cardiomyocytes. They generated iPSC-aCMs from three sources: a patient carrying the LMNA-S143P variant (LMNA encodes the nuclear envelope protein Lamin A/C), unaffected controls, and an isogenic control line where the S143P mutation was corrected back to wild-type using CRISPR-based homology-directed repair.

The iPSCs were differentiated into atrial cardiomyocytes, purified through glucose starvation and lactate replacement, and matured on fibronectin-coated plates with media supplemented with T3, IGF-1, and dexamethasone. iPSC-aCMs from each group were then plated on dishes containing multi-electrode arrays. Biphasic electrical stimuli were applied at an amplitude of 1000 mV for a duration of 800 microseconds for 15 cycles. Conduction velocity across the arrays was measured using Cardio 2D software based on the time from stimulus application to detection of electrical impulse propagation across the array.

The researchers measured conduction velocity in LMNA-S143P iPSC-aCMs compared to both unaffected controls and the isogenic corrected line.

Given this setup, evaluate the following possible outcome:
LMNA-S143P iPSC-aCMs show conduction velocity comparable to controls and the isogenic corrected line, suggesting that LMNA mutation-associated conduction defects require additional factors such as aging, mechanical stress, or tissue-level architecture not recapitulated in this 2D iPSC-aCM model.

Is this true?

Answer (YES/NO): NO